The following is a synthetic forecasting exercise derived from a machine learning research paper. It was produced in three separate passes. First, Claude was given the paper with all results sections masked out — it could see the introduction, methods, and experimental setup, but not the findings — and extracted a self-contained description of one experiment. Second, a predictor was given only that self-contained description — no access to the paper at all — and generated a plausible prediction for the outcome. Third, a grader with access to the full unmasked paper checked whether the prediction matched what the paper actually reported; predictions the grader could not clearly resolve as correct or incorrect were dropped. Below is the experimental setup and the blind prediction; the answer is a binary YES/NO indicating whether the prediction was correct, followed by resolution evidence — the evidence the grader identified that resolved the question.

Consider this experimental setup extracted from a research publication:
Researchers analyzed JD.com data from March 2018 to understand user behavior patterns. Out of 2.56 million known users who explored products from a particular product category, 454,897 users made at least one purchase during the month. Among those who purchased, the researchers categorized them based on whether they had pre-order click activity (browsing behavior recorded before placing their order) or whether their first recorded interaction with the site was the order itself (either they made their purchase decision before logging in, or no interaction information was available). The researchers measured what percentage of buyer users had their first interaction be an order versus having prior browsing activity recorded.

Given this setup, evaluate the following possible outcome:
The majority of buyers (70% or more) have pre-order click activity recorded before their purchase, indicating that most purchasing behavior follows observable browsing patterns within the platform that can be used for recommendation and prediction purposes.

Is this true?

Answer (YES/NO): YES